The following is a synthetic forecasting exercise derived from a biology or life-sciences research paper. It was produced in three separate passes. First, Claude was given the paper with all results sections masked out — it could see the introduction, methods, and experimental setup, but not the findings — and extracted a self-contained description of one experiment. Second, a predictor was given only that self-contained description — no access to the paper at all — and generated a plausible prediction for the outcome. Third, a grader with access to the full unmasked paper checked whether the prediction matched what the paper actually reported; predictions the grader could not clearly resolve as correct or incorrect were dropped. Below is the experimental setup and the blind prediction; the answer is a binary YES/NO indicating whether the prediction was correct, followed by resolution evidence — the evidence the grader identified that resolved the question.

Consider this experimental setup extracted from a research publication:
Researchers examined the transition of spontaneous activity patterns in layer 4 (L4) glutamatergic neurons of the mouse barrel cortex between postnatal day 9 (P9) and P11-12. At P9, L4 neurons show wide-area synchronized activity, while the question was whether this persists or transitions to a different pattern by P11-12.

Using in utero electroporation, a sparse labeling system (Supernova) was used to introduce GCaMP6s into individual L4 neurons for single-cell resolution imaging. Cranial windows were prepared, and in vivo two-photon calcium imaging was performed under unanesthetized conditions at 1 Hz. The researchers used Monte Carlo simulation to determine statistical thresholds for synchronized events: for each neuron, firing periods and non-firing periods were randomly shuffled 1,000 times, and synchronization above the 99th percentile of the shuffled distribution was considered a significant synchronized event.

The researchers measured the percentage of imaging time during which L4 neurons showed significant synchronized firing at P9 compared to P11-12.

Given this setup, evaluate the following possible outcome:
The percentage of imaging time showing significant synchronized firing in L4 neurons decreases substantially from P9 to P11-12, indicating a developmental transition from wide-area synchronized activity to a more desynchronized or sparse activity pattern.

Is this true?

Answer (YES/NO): YES